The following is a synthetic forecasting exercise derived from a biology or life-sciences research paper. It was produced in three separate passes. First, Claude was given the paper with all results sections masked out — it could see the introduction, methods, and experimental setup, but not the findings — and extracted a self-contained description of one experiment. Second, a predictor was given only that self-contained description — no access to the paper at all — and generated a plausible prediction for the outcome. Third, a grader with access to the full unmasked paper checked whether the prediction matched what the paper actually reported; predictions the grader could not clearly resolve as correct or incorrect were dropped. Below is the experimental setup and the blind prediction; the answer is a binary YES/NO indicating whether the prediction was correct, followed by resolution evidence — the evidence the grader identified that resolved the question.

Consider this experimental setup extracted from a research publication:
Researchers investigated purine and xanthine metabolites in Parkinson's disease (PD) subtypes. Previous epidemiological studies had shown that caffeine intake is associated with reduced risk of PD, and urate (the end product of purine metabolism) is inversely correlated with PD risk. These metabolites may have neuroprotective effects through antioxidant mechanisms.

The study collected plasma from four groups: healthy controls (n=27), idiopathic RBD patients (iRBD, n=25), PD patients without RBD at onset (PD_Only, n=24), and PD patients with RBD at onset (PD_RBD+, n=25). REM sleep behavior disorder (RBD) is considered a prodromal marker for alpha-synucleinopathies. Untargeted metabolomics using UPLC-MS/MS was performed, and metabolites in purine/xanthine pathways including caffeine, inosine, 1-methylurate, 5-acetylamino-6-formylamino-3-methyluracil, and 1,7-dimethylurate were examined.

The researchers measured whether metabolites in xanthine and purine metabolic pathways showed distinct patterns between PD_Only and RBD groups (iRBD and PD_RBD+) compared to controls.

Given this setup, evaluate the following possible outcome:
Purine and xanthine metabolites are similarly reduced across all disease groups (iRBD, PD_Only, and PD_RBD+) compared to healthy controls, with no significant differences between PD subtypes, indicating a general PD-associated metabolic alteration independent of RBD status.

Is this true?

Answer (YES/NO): NO